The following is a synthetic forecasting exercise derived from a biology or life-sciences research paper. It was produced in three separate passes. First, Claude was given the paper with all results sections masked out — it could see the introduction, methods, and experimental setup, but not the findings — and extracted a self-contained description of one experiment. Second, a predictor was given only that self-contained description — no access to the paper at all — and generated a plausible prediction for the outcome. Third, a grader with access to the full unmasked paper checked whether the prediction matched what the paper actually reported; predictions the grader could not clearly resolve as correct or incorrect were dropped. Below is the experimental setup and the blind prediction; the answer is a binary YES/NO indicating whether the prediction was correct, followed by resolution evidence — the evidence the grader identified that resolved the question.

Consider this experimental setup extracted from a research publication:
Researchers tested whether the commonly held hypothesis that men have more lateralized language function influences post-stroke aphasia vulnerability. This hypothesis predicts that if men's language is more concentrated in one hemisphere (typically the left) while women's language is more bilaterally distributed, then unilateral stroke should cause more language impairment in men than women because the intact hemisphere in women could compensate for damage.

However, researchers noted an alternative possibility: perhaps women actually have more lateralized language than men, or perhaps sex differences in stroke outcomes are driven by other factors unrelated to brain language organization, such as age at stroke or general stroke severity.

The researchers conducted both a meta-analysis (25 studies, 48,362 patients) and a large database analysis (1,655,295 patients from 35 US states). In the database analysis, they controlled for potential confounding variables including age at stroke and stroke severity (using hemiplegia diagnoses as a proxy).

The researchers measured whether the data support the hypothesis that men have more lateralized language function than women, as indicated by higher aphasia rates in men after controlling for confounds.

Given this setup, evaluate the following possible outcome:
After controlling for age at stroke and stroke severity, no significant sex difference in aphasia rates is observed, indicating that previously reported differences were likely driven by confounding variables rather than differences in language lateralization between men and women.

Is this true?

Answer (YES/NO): YES